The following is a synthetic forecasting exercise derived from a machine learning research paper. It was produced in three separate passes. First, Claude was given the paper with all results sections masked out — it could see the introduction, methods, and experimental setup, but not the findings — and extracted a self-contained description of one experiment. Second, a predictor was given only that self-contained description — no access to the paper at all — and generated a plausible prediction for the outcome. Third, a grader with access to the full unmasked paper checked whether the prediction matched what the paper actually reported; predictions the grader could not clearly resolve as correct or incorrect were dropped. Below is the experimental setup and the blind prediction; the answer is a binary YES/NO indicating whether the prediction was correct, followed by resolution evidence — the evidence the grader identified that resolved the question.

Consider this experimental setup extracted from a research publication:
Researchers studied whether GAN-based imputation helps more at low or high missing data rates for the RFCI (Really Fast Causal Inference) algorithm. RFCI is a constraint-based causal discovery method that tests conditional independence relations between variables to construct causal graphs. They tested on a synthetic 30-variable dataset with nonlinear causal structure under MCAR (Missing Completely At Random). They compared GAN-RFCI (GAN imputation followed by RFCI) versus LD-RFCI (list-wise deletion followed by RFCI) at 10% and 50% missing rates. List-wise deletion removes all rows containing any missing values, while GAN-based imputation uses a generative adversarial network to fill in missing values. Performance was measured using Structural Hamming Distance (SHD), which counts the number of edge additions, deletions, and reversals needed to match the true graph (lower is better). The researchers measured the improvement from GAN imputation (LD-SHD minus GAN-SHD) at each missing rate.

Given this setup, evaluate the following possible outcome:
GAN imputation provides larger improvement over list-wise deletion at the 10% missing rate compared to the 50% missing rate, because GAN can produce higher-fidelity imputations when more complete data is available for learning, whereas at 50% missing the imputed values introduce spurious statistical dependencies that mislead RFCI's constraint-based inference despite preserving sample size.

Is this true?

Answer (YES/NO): NO